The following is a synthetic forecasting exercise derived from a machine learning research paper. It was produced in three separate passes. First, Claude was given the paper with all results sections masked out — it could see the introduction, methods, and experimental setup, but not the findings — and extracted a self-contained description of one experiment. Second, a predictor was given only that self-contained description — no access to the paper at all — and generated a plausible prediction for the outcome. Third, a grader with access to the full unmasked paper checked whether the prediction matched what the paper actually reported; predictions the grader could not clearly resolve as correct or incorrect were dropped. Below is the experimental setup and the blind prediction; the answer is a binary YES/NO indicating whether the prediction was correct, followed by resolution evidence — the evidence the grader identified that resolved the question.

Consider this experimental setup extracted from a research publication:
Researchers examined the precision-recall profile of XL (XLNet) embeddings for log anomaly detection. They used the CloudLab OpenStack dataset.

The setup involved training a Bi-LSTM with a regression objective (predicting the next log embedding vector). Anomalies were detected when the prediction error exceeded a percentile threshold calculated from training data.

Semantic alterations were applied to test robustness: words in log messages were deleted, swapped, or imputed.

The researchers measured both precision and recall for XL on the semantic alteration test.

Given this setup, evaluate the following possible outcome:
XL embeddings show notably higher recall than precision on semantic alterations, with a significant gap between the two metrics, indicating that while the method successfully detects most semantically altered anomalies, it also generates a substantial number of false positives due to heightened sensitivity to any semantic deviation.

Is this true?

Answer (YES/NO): YES